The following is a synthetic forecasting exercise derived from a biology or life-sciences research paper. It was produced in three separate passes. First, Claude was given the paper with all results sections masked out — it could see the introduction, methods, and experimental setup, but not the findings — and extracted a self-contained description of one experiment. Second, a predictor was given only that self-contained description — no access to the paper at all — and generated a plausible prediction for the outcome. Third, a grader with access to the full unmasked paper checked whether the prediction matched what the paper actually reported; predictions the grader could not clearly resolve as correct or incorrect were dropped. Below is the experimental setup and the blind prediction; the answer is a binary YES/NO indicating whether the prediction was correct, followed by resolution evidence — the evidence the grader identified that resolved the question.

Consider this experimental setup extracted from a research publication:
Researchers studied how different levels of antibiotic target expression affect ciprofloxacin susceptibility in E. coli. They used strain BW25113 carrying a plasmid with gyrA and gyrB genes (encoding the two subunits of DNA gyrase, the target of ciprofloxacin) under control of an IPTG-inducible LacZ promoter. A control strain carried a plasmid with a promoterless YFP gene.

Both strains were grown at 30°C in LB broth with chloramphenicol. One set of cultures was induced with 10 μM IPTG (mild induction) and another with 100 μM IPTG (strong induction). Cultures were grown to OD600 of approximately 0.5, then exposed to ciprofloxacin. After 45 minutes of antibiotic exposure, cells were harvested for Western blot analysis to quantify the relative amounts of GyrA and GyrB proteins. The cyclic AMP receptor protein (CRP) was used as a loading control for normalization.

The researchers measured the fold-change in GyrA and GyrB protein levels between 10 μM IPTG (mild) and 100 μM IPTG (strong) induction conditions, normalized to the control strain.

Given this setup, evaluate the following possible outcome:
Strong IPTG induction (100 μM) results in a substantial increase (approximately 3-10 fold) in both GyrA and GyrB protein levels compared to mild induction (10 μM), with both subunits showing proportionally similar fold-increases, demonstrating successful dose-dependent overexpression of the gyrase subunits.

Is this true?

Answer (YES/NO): NO